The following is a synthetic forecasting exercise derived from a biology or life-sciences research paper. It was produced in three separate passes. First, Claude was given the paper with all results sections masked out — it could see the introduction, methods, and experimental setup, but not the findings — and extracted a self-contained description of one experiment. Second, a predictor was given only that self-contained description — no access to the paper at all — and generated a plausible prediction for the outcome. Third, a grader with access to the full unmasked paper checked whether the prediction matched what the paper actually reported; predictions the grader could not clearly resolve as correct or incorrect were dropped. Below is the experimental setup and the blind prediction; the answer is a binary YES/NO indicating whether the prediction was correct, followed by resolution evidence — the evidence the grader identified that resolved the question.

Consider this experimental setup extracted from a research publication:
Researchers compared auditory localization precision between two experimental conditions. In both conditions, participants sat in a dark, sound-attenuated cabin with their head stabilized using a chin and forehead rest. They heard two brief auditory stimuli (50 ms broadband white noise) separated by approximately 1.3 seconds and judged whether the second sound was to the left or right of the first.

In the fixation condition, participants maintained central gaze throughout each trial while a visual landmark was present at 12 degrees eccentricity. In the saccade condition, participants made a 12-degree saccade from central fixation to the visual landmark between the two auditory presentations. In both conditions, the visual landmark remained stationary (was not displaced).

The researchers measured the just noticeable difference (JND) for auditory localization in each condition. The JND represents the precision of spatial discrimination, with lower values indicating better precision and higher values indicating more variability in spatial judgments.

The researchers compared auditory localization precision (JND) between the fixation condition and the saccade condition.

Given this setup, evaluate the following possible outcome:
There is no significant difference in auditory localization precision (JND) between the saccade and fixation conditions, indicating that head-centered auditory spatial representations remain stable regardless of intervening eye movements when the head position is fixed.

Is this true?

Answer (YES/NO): YES